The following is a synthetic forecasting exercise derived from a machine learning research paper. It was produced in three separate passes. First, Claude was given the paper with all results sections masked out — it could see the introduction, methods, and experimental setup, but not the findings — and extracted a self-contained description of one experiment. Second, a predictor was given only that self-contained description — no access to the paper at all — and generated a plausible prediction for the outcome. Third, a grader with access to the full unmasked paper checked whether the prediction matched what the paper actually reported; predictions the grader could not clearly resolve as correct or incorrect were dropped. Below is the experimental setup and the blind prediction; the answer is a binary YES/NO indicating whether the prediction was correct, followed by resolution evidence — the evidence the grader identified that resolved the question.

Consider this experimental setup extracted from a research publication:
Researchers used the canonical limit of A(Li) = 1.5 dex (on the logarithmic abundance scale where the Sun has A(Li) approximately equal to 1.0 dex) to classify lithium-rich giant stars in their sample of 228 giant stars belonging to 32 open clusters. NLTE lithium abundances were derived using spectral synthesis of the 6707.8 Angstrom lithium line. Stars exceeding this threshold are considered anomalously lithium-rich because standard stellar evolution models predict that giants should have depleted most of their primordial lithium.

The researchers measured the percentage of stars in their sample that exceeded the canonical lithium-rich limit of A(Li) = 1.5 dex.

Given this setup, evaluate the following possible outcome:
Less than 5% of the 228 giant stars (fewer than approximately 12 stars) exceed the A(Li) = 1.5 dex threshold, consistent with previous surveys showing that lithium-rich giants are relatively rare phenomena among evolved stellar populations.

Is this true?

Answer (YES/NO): NO